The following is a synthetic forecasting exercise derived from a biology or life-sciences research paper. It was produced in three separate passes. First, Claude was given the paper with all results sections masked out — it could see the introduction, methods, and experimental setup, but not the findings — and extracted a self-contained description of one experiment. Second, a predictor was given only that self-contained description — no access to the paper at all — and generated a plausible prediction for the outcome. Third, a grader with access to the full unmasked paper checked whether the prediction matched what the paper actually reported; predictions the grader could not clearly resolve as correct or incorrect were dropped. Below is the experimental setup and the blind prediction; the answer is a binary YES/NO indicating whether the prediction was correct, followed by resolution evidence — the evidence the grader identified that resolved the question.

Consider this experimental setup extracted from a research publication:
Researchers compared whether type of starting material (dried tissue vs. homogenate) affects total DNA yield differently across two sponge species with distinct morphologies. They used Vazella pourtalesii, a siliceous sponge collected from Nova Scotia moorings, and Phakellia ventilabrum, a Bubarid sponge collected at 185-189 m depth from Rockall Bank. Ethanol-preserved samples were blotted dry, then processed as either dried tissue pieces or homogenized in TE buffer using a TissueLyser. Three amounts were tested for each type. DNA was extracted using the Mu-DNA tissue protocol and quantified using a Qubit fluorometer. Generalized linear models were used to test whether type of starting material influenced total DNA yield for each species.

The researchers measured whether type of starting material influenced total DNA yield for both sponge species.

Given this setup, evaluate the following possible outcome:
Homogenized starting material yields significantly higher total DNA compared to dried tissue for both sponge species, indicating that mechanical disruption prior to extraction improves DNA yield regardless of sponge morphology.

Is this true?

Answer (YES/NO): NO